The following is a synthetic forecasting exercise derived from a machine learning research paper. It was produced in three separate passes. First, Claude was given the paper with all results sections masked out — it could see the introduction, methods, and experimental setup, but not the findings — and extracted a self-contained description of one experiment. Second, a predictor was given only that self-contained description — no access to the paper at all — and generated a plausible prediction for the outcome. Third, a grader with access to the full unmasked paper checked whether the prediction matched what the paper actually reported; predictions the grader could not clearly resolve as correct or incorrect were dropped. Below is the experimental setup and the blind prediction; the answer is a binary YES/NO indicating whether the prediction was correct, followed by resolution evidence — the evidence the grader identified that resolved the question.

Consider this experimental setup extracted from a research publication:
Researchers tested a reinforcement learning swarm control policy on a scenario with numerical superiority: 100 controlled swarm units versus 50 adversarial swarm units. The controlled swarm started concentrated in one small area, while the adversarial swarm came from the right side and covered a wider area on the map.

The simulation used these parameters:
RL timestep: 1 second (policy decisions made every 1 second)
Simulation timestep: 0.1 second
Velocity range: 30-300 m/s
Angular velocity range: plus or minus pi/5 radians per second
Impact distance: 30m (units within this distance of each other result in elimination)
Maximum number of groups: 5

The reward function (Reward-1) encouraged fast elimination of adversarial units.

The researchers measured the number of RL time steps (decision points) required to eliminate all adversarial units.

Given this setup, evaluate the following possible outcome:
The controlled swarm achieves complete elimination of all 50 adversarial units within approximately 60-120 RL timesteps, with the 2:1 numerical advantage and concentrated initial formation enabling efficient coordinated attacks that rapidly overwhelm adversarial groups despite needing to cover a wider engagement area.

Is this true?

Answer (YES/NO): NO